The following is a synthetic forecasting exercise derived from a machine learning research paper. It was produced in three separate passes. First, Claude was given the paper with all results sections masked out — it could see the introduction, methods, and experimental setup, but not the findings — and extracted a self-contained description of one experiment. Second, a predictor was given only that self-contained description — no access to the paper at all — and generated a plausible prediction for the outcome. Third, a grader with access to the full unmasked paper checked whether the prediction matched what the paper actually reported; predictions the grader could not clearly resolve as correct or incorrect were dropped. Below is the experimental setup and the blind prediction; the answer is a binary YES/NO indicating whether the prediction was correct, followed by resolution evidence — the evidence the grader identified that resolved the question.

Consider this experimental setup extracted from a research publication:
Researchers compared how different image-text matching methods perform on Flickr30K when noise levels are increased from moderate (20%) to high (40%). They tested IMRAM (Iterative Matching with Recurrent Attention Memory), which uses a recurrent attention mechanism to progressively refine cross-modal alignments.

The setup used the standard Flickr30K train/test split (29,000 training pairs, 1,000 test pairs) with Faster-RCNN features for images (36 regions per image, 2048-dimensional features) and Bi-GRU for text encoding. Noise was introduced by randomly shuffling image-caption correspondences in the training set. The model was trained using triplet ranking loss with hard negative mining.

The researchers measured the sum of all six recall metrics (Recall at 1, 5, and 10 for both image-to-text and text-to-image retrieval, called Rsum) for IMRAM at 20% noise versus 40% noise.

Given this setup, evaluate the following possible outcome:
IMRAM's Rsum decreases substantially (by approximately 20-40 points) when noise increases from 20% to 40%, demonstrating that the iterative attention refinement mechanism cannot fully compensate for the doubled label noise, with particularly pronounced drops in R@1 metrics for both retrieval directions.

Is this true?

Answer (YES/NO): NO